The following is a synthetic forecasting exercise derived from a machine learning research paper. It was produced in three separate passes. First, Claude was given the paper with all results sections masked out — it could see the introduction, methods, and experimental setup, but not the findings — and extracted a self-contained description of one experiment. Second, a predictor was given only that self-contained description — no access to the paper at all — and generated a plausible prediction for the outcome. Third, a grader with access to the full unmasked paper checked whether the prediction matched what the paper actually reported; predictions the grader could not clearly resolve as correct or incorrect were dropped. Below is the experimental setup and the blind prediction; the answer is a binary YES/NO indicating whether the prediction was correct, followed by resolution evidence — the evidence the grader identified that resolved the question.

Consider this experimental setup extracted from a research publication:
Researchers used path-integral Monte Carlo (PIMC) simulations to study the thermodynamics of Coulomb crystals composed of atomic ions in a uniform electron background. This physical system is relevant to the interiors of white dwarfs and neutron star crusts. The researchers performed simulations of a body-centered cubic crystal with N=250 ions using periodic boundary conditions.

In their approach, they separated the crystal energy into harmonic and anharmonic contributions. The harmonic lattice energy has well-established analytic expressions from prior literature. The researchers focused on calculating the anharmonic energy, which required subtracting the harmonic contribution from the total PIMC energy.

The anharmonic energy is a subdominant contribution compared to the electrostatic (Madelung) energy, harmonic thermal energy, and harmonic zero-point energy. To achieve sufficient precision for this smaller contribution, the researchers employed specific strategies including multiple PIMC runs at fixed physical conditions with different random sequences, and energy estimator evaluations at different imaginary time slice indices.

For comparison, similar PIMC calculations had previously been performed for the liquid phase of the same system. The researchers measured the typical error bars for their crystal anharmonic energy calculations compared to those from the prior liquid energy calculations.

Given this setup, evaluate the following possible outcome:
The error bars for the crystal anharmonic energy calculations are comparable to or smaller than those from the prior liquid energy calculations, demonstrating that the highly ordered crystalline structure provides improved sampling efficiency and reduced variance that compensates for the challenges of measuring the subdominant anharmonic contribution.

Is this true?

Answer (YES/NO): YES